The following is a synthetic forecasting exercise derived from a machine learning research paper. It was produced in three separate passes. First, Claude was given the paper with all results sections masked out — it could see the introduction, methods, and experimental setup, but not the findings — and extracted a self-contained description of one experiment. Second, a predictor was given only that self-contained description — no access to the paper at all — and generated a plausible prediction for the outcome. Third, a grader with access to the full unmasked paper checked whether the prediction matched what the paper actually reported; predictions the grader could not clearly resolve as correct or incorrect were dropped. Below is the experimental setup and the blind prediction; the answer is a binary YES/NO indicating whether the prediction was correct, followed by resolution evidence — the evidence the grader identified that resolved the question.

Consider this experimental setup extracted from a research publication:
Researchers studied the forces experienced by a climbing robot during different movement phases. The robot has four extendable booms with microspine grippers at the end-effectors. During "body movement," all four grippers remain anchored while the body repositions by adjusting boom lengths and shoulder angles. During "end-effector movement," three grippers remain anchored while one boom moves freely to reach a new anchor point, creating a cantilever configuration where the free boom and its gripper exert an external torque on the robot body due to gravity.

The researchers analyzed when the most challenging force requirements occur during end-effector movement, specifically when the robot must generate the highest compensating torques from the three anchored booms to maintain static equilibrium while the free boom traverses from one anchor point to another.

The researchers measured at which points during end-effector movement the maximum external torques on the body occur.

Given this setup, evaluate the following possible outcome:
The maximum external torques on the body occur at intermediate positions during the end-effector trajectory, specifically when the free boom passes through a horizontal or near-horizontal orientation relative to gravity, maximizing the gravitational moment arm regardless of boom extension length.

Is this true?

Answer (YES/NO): NO